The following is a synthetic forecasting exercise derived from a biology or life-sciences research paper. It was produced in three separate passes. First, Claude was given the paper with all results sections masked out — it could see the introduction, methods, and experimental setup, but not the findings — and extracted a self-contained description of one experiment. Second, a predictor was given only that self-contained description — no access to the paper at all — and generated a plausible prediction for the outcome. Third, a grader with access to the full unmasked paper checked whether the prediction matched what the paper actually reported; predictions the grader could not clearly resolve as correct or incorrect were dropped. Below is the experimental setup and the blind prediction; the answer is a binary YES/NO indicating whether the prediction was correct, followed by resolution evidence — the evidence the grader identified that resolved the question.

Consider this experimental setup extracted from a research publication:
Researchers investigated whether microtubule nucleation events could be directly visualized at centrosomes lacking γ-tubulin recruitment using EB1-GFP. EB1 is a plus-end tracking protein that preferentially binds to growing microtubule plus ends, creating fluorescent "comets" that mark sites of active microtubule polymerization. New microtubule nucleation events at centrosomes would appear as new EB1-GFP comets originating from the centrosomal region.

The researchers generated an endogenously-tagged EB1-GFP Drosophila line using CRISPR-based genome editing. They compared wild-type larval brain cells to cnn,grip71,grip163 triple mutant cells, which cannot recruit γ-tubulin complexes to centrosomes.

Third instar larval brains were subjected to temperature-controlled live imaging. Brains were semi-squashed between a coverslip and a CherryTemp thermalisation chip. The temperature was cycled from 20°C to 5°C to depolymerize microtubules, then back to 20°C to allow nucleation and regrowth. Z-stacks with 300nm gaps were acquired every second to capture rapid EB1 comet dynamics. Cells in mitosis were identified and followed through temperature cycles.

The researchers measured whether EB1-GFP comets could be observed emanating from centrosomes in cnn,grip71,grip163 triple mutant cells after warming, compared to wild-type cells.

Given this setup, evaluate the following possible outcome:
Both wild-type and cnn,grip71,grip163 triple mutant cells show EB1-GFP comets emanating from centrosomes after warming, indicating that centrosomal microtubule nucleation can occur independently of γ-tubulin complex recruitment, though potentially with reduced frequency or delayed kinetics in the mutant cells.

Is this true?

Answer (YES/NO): YES